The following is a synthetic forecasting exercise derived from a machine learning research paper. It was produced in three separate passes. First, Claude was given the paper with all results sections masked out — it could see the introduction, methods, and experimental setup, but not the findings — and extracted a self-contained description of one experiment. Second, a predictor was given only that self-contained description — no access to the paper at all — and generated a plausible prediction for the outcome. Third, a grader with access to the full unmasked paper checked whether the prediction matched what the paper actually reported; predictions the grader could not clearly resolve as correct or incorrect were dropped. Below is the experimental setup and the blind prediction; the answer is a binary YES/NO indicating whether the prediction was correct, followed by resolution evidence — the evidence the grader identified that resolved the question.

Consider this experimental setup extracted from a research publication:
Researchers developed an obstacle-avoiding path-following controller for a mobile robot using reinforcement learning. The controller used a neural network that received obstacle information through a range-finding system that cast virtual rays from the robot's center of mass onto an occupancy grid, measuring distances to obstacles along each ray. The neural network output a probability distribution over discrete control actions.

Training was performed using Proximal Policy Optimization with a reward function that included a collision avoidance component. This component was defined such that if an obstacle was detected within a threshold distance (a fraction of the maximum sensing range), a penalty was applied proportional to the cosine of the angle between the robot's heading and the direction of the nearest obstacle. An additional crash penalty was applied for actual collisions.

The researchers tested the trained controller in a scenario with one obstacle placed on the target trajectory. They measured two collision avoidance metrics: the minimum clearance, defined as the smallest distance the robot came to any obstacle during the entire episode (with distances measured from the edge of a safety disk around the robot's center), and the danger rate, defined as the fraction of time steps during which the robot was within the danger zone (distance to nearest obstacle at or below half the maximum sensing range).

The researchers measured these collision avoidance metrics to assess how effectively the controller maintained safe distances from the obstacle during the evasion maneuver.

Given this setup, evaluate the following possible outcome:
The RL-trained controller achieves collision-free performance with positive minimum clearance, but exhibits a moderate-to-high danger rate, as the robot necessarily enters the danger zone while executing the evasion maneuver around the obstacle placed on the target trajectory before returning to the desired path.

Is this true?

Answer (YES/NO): NO